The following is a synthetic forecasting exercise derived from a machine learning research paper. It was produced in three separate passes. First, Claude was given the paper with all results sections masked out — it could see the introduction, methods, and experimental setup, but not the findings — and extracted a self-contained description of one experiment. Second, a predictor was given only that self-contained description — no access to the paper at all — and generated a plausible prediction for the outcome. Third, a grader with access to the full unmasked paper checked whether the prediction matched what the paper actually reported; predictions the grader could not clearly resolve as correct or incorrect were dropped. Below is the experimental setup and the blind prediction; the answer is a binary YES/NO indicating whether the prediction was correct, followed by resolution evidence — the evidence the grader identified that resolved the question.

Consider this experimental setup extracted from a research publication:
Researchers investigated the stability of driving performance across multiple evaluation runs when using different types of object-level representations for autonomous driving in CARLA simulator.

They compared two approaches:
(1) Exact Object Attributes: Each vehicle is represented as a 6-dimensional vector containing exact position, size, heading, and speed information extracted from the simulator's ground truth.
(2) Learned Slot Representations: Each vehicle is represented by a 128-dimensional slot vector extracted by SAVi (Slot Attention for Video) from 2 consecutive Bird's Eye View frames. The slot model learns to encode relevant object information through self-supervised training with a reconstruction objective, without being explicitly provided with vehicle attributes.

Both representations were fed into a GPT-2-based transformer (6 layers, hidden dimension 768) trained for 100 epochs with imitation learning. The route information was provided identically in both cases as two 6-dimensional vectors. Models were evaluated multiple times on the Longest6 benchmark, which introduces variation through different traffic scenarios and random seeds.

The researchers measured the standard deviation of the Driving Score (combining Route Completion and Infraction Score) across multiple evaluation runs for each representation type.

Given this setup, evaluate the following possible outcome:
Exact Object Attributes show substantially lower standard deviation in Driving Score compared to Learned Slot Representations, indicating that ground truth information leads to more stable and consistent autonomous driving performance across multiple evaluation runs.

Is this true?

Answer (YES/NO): NO